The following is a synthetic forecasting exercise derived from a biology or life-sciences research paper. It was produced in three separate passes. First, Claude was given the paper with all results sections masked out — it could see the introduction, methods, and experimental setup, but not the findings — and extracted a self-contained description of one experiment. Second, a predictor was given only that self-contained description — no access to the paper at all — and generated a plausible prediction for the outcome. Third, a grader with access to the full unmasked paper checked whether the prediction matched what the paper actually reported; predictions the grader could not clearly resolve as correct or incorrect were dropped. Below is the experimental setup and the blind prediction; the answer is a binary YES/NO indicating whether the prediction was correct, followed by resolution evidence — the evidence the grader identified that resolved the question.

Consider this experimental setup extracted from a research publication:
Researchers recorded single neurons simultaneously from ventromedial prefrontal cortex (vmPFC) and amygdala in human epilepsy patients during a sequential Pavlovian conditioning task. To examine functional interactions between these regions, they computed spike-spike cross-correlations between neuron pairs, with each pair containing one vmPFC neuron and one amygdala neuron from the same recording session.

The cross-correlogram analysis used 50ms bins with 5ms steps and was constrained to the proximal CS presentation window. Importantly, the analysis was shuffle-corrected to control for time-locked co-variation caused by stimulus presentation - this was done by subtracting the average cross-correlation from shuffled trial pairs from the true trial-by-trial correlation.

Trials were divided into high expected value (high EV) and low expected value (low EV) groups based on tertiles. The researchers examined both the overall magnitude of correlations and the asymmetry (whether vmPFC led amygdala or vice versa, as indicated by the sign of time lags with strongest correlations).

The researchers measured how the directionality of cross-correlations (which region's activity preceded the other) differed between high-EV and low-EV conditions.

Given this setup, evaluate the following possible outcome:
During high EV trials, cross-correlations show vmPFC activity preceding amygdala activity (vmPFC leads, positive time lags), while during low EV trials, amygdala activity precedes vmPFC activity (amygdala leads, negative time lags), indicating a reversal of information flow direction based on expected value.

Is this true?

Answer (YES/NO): NO